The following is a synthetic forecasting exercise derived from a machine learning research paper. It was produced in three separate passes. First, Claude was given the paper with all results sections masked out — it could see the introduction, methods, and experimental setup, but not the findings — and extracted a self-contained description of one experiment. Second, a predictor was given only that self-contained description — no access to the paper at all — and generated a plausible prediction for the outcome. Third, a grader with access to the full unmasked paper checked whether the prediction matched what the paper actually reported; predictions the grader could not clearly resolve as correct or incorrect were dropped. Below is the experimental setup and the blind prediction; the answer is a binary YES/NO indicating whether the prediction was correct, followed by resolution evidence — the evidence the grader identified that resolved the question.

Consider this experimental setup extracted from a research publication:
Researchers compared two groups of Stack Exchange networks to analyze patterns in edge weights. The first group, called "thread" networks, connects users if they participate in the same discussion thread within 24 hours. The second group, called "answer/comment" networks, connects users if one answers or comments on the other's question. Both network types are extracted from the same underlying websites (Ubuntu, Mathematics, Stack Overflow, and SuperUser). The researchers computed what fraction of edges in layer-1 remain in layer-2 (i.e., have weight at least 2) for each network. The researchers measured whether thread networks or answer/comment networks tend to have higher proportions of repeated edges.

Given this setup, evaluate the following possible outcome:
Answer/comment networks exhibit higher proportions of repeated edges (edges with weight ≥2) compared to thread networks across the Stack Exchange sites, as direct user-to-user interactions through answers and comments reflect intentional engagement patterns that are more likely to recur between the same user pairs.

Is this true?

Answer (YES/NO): YES